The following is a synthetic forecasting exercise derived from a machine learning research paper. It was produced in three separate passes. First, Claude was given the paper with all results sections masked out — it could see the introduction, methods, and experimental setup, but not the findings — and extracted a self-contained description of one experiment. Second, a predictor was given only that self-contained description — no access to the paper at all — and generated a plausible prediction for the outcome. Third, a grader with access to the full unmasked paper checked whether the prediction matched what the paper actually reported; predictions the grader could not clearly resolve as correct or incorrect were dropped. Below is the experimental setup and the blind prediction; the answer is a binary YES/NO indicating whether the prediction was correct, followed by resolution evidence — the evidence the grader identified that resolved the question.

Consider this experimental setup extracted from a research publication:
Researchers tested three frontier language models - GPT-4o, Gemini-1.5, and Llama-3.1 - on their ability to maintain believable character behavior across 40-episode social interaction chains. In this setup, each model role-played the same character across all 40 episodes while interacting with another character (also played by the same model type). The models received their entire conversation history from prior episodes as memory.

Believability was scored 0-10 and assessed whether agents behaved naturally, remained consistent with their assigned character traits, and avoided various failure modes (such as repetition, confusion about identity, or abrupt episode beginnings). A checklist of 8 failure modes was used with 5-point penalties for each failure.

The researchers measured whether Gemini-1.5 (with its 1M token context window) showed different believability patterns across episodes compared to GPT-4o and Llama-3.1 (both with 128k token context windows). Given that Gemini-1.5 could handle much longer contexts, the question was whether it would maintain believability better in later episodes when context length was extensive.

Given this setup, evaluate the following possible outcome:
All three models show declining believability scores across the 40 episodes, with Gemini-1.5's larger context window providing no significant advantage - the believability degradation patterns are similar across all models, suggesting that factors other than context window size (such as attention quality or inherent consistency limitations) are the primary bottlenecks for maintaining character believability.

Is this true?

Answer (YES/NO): NO